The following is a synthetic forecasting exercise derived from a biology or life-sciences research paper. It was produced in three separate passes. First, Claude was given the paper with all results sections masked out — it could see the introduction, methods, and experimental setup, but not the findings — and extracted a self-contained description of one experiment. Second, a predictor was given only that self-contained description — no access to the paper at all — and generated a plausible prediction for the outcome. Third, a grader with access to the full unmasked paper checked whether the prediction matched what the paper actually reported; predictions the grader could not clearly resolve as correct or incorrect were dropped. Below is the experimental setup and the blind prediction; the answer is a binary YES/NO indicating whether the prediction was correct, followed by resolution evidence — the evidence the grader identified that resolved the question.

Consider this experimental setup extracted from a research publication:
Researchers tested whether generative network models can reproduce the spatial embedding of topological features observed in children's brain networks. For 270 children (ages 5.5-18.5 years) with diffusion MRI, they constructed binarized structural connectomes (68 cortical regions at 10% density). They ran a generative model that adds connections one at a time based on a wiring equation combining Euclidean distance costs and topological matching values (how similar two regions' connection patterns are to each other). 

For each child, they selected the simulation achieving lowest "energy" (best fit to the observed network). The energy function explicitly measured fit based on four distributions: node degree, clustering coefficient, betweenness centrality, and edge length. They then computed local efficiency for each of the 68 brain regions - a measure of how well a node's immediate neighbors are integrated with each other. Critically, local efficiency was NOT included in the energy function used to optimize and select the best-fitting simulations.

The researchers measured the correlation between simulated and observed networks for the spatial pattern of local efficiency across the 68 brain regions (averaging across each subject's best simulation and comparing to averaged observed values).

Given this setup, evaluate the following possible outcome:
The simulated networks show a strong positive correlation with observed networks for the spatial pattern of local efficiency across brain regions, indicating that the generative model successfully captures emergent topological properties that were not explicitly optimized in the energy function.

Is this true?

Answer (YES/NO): NO